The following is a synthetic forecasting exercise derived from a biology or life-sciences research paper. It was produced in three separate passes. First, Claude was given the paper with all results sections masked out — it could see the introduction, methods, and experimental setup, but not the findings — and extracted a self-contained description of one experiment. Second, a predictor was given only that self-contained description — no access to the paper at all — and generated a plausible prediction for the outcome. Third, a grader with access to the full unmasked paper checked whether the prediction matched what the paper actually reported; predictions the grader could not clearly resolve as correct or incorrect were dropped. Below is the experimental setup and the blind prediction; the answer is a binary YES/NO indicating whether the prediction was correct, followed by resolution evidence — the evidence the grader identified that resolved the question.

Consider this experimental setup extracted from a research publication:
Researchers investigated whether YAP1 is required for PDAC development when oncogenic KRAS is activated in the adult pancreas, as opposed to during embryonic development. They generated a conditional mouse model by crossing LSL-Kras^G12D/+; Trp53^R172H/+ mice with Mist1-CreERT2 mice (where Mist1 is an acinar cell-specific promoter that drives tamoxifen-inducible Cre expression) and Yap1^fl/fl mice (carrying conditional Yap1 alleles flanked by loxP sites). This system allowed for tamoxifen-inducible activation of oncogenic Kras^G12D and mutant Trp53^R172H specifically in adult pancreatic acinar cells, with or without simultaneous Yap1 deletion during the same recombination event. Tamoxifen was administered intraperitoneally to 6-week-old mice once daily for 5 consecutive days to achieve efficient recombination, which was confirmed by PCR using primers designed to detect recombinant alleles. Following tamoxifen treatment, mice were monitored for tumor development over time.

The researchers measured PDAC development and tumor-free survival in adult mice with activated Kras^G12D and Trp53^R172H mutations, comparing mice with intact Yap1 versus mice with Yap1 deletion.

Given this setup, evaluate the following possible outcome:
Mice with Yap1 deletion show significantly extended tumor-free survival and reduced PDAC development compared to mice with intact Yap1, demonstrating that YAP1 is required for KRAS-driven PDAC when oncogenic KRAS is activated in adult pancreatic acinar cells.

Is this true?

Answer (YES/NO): YES